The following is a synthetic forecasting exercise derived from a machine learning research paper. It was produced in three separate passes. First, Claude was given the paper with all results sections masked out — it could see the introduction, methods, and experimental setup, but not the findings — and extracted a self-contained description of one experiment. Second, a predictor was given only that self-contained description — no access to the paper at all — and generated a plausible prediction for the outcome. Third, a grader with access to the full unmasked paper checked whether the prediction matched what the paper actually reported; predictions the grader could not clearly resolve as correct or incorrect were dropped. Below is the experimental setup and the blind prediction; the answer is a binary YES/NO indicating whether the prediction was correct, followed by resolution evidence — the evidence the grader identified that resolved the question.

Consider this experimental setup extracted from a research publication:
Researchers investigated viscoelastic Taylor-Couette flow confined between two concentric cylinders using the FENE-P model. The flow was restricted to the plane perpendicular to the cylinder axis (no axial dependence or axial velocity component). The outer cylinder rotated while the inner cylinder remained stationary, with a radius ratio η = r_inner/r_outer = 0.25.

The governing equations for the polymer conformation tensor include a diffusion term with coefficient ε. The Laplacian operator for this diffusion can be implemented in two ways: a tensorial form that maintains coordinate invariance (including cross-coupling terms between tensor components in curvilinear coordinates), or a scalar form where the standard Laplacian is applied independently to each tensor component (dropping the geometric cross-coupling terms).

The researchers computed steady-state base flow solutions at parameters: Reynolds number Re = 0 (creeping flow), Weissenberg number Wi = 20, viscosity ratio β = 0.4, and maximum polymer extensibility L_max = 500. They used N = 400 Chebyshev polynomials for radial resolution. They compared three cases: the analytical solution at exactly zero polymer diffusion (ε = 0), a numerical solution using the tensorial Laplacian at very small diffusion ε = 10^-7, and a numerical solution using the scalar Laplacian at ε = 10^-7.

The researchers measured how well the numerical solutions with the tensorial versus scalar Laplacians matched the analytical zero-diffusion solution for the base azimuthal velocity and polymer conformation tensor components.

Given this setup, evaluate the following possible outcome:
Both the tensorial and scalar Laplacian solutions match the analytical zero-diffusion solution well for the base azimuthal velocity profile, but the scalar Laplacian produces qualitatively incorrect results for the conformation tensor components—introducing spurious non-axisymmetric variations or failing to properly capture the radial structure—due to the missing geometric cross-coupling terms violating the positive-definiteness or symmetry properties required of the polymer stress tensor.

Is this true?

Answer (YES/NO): NO